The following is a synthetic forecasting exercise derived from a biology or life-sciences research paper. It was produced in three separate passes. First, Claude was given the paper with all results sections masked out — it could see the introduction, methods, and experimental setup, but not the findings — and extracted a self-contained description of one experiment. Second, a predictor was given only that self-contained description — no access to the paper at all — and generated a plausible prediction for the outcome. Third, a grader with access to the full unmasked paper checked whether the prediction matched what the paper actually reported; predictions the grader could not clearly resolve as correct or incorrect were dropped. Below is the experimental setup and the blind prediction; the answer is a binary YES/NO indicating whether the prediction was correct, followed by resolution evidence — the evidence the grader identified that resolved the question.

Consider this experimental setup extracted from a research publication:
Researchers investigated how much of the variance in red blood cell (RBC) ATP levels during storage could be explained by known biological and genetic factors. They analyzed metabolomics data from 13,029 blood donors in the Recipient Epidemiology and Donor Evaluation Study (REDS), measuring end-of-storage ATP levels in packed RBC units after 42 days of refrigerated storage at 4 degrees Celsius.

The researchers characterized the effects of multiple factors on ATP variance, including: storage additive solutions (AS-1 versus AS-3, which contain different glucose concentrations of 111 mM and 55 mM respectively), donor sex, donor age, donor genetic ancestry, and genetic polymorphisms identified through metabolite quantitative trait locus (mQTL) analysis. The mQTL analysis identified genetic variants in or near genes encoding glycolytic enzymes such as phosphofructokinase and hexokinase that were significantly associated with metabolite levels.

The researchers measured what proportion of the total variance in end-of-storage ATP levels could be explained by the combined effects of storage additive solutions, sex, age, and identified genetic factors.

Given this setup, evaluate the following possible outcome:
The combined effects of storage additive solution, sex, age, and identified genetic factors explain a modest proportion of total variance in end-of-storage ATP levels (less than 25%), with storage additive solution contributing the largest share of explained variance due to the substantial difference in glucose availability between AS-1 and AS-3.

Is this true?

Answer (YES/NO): NO